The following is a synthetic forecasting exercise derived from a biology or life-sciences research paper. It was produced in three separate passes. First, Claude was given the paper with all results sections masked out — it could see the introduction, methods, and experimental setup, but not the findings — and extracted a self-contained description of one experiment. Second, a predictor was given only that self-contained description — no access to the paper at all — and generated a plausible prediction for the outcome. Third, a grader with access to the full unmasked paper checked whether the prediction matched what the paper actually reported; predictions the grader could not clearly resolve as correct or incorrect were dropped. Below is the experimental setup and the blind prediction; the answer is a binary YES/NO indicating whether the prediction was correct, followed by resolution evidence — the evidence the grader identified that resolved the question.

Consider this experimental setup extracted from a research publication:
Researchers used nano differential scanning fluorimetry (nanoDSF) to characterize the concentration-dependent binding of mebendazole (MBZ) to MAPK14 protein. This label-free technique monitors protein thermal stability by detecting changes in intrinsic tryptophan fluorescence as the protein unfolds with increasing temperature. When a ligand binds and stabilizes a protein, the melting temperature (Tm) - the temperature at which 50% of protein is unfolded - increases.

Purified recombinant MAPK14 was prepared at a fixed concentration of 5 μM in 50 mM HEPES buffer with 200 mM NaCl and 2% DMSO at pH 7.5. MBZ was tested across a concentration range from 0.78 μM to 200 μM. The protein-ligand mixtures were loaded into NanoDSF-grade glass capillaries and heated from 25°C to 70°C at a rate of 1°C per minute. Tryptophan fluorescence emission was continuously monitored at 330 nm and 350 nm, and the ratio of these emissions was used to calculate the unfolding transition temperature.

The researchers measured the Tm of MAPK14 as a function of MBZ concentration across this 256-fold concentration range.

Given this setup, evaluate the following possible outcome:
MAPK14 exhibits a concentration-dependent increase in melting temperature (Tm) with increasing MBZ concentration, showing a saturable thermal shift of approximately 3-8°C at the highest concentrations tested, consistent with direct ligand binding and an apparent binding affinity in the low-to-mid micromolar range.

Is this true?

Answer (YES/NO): YES